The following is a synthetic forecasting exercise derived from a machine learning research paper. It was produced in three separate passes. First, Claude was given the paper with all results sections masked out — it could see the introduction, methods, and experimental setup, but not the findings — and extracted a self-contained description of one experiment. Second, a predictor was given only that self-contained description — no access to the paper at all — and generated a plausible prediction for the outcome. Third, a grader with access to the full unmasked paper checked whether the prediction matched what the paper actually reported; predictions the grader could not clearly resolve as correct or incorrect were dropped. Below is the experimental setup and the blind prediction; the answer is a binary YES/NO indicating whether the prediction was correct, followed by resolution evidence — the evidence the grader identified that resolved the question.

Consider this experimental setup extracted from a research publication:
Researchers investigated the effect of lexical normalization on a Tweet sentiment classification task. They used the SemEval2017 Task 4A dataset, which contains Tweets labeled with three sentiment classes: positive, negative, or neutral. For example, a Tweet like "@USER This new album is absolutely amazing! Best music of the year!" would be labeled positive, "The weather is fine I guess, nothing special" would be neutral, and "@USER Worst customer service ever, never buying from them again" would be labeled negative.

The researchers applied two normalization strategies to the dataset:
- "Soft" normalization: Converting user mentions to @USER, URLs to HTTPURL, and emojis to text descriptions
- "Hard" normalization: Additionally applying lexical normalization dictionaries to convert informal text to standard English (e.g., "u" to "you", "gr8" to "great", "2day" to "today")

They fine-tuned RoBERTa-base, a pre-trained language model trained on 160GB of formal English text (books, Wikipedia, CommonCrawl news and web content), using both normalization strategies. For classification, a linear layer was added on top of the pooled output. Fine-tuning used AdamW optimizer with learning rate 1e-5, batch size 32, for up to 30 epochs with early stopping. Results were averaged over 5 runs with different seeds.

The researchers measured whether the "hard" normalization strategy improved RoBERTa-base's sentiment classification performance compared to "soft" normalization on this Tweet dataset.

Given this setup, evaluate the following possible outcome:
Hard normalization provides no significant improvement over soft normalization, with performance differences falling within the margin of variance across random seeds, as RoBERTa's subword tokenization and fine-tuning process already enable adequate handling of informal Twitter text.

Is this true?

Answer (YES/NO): YES